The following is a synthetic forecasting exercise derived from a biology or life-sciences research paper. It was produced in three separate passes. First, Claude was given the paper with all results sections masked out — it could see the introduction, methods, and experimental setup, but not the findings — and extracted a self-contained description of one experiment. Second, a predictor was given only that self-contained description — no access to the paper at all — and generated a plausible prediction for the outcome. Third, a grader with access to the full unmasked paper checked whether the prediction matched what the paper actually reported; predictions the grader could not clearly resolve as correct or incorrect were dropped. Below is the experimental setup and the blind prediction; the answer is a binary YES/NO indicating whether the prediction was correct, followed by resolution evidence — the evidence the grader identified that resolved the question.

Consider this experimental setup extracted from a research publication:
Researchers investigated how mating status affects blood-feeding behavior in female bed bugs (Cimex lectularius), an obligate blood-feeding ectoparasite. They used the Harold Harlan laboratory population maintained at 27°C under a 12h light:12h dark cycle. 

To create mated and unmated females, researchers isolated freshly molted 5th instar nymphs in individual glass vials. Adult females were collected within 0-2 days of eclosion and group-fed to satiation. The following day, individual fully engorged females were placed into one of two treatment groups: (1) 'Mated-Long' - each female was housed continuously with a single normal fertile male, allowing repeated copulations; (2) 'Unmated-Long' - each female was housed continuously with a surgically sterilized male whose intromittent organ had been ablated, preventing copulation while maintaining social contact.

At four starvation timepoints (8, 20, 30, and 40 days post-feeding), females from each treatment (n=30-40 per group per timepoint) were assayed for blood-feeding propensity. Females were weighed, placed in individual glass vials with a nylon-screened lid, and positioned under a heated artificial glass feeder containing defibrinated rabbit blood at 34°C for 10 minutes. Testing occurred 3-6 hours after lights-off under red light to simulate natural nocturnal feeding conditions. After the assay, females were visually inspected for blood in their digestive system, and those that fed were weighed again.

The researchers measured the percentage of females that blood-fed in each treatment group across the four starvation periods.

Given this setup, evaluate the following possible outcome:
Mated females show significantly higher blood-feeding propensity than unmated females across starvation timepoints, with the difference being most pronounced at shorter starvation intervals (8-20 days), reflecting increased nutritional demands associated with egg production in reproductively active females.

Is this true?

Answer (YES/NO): NO